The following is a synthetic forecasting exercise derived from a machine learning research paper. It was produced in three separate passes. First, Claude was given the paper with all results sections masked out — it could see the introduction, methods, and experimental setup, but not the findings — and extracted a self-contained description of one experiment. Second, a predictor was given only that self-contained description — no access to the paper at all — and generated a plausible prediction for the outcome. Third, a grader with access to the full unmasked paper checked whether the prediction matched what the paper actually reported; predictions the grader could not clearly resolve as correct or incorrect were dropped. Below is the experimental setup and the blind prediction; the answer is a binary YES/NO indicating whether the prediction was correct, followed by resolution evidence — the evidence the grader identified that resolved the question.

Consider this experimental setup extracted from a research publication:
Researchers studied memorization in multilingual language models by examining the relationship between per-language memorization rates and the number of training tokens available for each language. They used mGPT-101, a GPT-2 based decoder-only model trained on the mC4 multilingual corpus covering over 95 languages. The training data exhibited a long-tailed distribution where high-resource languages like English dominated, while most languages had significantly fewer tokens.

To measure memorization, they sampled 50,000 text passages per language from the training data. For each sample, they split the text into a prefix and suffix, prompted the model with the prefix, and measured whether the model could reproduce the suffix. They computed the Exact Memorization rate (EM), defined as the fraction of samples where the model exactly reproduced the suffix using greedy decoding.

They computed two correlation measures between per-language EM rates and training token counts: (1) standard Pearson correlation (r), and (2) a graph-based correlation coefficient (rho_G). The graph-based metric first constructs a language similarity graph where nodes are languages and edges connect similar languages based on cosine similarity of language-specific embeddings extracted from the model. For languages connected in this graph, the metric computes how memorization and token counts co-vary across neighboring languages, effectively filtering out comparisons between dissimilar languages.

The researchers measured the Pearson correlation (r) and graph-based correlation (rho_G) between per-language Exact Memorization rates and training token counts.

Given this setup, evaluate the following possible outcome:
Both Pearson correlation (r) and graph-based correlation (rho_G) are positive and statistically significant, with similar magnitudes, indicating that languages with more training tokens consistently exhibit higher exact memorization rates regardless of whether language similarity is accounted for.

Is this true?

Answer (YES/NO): NO